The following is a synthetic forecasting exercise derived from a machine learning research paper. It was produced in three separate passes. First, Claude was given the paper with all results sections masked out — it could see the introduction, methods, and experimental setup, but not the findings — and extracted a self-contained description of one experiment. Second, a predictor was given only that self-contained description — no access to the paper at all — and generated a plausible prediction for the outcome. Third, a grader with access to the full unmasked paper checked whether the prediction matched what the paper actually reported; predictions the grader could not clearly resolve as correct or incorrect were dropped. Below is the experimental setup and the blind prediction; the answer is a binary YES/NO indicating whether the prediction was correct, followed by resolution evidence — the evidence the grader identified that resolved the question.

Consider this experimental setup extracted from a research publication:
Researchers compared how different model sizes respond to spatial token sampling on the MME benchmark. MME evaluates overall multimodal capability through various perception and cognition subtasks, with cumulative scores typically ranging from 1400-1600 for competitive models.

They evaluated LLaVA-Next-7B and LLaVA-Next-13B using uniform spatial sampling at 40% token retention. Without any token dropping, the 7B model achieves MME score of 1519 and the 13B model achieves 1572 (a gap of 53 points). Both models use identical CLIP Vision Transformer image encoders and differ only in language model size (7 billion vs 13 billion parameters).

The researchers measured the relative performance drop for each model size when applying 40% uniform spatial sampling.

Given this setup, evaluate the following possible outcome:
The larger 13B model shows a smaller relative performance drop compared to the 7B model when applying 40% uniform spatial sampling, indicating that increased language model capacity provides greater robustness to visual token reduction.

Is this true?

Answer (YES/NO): YES